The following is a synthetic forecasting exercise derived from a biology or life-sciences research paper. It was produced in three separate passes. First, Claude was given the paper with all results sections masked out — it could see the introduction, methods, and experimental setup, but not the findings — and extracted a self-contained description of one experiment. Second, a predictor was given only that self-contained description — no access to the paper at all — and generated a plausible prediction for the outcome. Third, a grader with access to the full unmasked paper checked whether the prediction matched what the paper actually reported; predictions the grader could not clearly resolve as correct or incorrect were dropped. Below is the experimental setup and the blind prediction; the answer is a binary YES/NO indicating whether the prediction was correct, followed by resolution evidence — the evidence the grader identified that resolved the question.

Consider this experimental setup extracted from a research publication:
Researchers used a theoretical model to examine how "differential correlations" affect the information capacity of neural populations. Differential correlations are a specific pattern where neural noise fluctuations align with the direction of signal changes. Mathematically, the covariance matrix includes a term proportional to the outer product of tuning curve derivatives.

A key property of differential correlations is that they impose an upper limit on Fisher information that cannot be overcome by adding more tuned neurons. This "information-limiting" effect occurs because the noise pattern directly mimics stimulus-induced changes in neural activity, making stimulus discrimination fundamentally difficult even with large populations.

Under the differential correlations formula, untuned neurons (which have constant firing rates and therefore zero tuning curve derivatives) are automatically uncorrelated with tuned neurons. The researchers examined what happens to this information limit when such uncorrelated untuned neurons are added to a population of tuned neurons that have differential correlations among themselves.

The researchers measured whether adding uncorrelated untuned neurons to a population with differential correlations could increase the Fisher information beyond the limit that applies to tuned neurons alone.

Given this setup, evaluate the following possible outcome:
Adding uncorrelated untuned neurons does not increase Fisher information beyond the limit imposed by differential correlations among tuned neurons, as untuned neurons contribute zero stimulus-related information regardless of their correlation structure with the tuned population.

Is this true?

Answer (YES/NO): NO